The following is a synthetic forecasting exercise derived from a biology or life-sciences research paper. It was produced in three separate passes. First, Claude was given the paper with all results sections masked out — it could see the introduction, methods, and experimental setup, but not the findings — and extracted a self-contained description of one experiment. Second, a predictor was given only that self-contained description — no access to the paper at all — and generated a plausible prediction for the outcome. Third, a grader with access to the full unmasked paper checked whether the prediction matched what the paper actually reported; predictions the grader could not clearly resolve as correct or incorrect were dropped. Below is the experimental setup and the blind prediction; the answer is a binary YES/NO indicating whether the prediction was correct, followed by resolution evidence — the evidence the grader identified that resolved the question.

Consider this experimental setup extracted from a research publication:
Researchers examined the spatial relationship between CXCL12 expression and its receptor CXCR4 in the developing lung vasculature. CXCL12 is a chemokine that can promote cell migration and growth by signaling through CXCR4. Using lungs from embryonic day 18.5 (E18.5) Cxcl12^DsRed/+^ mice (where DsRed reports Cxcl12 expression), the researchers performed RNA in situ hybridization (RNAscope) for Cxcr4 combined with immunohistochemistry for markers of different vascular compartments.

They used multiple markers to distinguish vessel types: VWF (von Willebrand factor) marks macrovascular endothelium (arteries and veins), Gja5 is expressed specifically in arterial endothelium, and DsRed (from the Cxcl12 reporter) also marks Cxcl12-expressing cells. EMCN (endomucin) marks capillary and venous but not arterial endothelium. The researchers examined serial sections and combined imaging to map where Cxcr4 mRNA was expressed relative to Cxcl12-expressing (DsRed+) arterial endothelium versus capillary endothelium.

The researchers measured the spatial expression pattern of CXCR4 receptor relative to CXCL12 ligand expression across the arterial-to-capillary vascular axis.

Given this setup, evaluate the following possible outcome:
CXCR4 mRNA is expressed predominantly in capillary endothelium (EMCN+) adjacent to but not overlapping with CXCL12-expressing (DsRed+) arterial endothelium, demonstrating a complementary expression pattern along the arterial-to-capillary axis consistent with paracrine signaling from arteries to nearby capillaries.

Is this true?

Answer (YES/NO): NO